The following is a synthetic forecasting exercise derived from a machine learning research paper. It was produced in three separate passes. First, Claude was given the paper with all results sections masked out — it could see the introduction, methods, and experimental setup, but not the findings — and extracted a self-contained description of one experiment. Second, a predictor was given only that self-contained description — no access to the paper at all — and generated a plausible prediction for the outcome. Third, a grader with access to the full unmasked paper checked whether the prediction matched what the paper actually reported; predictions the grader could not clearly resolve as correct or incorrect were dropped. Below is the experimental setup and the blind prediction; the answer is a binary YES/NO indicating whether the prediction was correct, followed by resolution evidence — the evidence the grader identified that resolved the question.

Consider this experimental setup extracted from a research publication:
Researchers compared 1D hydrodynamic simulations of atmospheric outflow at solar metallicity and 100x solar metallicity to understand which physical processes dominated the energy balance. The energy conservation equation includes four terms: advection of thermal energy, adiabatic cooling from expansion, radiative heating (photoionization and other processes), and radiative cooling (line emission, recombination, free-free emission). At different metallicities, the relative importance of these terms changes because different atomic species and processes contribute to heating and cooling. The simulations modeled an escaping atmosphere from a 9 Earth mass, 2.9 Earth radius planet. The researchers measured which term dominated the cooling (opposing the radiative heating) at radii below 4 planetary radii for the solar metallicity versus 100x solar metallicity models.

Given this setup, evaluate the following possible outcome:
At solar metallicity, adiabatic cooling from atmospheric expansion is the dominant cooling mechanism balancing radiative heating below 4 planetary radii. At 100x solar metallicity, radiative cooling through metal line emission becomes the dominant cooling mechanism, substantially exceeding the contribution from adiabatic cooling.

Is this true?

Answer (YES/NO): YES